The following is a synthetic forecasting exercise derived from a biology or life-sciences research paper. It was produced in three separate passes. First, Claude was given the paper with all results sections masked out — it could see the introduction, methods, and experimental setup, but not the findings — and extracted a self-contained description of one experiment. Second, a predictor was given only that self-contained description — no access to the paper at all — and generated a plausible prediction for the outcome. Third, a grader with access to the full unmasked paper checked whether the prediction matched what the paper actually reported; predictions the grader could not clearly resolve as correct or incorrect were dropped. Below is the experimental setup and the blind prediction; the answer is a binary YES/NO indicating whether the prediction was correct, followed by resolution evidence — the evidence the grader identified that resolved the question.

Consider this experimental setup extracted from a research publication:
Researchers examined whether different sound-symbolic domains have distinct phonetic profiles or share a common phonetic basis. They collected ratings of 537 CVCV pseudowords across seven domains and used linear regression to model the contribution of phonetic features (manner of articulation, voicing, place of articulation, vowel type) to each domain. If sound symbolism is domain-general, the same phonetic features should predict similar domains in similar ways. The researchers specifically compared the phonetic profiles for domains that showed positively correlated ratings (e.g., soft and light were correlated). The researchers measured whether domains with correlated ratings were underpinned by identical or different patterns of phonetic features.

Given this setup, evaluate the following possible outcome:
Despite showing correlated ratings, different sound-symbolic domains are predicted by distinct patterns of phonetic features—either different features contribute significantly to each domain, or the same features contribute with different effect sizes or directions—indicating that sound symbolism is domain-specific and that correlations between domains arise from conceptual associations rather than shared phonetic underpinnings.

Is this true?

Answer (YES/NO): YES